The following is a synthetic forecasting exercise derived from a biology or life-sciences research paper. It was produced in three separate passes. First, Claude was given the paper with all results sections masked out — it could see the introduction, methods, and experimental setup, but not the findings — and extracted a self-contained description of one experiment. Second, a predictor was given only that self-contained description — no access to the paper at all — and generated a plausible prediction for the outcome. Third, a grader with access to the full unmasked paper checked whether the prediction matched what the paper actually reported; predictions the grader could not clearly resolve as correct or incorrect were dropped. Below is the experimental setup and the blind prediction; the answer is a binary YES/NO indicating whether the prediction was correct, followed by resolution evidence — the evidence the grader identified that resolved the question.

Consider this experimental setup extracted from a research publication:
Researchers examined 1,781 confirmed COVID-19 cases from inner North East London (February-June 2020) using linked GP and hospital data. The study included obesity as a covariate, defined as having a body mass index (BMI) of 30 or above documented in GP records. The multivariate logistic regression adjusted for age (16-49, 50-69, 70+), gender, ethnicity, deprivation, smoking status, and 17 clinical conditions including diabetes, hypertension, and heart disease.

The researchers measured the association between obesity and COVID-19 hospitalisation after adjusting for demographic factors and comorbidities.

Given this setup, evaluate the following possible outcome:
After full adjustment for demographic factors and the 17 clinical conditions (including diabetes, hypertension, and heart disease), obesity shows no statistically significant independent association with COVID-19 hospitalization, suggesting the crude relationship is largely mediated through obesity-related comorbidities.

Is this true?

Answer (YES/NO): NO